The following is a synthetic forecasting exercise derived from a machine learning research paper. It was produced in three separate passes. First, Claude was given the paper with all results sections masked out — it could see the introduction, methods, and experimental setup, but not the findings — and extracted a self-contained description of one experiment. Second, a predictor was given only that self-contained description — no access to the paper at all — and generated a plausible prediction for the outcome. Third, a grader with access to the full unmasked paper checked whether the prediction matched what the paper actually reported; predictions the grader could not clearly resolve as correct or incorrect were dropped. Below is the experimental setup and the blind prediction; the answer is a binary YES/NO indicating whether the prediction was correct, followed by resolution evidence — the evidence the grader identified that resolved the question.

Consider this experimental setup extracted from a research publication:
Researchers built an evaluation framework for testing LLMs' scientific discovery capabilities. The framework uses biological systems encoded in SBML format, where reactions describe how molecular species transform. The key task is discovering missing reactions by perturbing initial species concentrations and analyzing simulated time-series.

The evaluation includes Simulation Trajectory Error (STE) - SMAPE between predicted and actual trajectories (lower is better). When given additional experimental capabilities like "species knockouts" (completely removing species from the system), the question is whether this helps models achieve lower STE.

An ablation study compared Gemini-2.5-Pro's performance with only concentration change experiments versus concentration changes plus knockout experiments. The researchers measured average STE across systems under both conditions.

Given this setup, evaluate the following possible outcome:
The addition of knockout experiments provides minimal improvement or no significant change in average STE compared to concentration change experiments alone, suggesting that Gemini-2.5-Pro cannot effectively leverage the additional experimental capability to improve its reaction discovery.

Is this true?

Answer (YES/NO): NO